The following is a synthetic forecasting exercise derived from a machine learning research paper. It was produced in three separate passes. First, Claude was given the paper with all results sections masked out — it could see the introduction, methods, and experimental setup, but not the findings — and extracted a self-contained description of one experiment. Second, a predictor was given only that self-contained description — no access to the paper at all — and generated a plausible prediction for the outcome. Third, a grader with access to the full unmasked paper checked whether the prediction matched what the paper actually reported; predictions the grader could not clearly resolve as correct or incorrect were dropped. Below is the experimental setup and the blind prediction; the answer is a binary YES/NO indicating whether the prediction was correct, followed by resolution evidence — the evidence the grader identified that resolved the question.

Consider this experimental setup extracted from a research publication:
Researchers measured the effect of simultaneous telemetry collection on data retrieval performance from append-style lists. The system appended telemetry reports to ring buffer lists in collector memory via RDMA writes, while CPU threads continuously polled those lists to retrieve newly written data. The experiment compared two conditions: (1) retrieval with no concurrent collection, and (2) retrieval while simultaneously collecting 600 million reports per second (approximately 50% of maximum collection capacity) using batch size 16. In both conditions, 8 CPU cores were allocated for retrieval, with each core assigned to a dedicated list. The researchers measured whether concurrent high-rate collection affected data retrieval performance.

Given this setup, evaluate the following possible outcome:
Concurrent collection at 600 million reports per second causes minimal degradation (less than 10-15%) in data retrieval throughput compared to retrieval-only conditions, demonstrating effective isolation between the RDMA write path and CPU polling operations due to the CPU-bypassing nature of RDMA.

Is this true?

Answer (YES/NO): YES